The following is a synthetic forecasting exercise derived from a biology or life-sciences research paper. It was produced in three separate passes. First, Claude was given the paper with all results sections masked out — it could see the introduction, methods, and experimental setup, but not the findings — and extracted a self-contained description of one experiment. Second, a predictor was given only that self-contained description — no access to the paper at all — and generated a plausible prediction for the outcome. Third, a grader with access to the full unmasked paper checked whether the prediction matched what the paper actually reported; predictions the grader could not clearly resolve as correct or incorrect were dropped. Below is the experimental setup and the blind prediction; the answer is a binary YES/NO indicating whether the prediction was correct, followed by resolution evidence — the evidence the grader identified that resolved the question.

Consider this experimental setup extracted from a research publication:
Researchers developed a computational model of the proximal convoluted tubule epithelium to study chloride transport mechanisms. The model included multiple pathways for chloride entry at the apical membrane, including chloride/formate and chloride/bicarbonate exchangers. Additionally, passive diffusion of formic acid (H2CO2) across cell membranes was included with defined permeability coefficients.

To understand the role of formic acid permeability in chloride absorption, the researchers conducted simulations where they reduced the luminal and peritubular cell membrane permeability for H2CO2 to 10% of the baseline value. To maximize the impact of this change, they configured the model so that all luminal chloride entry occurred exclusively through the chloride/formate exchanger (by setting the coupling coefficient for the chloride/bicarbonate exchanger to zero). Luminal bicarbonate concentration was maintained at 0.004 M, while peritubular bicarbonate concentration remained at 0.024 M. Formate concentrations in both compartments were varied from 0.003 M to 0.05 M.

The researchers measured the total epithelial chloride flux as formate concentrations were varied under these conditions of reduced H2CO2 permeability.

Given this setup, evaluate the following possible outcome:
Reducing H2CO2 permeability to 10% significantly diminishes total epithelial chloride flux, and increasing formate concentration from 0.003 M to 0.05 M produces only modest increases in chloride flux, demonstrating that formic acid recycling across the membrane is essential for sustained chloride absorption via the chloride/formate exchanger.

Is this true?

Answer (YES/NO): YES